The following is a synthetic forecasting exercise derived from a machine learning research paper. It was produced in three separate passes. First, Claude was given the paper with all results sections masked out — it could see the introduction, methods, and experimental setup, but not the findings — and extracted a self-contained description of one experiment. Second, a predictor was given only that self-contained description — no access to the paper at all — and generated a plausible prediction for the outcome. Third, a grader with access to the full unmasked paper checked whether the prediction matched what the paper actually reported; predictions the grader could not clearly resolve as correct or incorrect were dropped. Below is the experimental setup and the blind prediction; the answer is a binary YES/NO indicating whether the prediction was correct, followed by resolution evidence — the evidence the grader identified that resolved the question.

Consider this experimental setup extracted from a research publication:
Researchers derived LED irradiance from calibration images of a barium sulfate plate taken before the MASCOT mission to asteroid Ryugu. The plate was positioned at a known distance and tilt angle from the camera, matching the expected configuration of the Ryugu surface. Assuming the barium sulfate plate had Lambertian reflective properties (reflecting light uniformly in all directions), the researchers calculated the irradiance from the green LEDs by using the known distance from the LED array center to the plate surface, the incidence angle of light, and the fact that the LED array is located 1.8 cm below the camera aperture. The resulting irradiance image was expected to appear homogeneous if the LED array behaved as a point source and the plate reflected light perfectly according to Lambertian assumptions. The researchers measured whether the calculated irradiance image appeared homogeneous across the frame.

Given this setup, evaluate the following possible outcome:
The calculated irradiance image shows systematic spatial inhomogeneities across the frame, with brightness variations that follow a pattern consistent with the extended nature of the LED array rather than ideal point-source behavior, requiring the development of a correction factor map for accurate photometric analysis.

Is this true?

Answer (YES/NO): NO